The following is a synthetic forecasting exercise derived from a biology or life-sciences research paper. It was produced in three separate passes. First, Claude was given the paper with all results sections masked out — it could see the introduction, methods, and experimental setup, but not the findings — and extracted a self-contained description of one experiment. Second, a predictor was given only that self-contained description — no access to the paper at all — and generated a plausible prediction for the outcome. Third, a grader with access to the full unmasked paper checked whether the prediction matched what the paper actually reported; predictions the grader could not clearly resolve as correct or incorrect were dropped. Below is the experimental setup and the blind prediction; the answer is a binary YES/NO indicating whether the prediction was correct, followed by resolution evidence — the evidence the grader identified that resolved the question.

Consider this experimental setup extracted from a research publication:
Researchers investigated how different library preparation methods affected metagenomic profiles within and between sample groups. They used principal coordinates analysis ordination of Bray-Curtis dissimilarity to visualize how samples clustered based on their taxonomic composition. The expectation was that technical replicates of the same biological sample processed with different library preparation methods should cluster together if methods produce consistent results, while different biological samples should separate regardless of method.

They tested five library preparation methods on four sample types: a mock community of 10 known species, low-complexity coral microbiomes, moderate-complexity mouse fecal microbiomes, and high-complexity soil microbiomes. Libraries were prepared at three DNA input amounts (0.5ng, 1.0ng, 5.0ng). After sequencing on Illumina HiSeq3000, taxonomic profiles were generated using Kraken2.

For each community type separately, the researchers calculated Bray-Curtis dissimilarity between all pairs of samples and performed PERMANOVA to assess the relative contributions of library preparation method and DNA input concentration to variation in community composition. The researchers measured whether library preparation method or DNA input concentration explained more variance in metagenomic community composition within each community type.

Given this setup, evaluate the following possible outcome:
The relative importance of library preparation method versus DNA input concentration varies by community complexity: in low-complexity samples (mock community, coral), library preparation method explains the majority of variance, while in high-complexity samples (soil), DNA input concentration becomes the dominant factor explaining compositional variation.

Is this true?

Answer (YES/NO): NO